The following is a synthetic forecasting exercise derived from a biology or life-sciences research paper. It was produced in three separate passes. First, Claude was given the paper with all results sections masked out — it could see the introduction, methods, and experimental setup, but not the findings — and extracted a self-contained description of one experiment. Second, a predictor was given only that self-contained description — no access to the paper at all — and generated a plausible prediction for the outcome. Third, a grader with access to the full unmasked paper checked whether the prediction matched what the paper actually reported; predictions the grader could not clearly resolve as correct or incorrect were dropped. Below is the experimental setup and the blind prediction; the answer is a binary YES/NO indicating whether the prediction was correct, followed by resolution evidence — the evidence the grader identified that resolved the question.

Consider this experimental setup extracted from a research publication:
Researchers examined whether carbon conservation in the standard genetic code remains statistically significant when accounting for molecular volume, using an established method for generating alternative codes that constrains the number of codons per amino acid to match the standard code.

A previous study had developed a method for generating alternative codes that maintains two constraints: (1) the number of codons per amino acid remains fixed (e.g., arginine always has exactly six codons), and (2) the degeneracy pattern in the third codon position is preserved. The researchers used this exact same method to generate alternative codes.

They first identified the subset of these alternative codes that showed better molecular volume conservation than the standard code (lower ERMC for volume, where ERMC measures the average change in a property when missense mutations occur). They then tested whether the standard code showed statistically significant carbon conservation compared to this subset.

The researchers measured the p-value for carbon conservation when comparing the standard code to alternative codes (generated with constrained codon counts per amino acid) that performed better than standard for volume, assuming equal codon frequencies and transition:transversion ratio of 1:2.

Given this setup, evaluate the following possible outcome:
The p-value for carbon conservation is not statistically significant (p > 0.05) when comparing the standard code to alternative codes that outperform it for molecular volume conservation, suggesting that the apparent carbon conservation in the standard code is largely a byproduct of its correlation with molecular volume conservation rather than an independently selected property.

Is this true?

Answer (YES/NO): YES